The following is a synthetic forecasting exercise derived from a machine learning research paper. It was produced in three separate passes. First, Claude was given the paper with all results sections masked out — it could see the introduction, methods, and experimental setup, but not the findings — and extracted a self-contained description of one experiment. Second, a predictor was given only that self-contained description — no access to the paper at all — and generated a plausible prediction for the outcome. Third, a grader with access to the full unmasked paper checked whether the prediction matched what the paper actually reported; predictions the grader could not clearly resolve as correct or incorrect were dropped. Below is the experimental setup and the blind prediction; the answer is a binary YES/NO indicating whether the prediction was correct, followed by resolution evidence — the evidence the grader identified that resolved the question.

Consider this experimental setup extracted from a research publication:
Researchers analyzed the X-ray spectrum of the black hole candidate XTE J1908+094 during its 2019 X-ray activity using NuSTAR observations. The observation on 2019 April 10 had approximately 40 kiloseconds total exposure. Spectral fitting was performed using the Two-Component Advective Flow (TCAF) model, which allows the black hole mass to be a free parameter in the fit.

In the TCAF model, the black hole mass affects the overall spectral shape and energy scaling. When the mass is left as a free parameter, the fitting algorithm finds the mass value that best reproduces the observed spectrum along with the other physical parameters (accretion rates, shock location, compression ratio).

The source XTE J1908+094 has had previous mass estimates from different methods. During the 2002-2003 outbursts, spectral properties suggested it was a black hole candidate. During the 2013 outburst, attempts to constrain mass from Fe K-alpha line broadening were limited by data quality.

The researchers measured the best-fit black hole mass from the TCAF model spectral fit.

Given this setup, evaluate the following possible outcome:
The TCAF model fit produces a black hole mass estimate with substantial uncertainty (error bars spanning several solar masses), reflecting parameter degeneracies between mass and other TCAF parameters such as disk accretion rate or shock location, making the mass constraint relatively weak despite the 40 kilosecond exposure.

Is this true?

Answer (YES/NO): NO